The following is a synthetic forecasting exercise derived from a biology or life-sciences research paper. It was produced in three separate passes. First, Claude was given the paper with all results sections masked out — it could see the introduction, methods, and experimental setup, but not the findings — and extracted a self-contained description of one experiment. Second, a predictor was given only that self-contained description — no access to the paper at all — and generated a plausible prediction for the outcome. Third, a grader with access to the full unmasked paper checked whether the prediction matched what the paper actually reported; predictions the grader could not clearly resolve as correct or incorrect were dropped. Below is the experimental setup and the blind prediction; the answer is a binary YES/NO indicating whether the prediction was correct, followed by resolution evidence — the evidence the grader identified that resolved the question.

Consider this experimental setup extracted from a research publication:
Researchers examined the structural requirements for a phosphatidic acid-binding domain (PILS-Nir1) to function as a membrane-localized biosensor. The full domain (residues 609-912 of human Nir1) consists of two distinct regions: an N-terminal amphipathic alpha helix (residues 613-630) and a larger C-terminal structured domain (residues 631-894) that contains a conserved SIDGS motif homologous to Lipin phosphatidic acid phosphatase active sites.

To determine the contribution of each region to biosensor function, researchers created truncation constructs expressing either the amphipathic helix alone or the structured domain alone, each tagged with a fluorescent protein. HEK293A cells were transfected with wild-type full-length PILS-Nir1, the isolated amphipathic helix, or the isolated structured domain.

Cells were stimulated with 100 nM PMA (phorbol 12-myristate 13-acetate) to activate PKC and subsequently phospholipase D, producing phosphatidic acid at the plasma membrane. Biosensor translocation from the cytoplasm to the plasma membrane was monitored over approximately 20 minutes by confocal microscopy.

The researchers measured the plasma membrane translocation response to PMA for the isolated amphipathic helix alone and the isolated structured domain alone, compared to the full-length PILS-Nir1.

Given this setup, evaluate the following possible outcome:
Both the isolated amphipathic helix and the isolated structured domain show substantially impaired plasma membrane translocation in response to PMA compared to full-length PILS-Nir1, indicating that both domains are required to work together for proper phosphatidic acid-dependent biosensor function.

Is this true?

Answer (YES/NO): YES